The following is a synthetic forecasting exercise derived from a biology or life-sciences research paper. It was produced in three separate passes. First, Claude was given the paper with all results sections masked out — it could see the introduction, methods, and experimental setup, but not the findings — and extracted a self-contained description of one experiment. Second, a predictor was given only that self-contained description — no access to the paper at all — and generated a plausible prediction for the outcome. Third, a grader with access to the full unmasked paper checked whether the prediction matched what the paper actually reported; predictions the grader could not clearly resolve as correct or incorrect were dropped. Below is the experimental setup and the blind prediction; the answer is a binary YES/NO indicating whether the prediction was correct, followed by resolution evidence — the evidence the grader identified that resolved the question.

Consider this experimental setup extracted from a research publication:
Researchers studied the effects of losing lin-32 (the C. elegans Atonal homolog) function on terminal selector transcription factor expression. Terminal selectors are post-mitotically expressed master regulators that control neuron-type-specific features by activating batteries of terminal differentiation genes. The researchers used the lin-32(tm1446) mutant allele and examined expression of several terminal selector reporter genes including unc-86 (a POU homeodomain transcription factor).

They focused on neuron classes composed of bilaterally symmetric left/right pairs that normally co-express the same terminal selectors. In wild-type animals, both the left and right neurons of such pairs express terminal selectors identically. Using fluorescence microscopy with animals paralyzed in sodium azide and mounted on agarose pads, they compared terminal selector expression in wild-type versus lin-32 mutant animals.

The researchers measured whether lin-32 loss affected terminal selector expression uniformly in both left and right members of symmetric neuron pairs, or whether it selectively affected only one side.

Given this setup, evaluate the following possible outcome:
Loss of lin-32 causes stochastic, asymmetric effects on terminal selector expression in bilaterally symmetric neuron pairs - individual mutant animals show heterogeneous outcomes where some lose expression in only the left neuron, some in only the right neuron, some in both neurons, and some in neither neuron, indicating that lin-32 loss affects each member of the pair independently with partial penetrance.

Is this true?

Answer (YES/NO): NO